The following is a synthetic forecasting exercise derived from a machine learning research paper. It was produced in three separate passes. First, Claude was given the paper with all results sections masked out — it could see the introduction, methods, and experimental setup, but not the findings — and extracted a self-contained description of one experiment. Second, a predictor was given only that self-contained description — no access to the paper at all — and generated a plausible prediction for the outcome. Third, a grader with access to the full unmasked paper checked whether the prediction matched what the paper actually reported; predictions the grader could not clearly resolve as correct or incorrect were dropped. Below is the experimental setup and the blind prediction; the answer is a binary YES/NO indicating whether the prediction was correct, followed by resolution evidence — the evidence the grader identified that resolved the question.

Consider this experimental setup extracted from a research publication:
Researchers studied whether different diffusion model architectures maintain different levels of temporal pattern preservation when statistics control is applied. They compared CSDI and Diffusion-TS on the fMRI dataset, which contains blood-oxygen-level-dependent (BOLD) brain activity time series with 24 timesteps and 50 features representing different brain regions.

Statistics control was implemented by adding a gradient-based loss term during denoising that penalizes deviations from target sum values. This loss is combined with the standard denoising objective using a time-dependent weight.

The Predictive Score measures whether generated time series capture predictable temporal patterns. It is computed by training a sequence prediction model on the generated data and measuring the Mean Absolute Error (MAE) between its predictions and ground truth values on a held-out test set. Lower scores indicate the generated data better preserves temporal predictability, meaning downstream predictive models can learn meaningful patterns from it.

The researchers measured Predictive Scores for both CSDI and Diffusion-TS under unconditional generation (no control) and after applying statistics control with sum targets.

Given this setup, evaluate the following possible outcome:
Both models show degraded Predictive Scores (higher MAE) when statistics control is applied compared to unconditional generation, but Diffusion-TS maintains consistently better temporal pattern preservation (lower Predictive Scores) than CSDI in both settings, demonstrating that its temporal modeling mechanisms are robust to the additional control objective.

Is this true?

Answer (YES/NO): NO